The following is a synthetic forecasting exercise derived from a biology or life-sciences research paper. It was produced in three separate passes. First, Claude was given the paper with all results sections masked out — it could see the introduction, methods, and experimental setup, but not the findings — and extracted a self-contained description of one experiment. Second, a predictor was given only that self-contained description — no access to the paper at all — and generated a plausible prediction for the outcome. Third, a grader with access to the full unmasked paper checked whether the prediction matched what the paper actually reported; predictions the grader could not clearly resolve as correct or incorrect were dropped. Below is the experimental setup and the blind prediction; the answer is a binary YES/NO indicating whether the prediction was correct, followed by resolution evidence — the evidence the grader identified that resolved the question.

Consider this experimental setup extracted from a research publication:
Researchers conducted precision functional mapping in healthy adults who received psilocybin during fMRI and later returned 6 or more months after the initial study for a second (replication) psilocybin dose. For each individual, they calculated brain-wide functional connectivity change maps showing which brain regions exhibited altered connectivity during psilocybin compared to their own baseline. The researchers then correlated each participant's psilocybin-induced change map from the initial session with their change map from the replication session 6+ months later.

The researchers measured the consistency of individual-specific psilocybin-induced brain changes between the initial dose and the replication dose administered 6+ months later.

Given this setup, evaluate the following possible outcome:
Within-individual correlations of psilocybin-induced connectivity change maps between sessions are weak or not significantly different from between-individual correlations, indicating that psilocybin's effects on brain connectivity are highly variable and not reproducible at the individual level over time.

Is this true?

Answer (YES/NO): NO